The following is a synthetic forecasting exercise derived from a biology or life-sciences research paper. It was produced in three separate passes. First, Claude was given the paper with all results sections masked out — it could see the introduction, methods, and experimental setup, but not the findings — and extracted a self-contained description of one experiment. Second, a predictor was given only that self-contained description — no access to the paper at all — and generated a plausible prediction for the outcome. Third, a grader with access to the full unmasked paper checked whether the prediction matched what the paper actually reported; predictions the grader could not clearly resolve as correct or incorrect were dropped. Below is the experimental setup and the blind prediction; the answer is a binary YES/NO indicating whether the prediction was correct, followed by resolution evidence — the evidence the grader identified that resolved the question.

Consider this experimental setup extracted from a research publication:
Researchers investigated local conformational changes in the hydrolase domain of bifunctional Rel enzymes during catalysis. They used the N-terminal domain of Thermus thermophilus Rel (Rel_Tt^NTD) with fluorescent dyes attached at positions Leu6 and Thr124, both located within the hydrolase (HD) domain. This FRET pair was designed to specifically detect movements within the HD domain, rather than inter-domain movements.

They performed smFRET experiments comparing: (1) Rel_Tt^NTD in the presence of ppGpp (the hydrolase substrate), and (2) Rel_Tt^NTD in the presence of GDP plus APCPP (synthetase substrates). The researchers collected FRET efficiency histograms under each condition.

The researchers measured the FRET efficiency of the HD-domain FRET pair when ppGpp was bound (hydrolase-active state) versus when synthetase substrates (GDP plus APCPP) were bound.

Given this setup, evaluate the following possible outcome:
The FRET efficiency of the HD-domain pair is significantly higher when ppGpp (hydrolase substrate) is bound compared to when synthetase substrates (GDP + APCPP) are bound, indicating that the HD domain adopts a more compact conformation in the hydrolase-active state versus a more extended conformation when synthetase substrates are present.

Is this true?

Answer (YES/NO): NO